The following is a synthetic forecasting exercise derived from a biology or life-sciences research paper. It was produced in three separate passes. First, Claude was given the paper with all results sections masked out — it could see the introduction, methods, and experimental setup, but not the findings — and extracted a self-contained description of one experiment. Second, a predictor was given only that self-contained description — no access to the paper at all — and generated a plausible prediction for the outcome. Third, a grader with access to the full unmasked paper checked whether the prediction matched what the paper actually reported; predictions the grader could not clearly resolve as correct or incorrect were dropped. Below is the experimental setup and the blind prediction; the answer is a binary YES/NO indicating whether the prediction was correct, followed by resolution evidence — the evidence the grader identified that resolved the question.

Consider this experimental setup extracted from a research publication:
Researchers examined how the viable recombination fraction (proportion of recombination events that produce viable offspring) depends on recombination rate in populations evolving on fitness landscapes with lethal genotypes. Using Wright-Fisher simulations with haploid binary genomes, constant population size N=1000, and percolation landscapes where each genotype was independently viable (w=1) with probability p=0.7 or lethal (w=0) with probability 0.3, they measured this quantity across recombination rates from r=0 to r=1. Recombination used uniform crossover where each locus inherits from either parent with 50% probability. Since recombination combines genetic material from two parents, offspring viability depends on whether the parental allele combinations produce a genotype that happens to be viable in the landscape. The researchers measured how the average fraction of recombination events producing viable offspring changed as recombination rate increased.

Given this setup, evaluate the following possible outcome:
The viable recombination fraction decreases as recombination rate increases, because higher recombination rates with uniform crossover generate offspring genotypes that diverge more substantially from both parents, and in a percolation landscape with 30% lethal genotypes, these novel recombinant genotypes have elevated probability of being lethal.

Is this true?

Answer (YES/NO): NO